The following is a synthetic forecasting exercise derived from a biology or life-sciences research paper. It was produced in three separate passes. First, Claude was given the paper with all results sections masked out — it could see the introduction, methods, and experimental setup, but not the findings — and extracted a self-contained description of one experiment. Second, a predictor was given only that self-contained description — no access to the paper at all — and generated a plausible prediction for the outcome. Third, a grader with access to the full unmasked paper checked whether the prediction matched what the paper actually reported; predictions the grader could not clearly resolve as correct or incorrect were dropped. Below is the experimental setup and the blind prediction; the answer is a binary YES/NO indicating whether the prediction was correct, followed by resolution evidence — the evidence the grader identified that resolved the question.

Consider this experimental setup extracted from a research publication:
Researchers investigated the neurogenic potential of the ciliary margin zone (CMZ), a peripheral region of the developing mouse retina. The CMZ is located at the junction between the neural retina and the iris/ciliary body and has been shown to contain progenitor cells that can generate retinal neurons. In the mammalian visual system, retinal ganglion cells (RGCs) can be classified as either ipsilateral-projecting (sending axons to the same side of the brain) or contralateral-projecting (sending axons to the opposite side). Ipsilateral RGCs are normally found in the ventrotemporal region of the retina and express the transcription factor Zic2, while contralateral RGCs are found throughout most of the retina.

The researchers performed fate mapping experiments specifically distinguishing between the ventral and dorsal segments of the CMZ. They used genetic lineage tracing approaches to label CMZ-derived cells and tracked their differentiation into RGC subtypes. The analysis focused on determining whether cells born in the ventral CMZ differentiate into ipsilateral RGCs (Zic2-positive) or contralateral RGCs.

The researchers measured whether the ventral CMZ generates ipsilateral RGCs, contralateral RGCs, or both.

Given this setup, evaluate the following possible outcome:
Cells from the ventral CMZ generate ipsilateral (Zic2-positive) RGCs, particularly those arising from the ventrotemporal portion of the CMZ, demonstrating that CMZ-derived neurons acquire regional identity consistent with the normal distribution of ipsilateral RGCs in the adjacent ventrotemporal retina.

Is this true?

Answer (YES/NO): YES